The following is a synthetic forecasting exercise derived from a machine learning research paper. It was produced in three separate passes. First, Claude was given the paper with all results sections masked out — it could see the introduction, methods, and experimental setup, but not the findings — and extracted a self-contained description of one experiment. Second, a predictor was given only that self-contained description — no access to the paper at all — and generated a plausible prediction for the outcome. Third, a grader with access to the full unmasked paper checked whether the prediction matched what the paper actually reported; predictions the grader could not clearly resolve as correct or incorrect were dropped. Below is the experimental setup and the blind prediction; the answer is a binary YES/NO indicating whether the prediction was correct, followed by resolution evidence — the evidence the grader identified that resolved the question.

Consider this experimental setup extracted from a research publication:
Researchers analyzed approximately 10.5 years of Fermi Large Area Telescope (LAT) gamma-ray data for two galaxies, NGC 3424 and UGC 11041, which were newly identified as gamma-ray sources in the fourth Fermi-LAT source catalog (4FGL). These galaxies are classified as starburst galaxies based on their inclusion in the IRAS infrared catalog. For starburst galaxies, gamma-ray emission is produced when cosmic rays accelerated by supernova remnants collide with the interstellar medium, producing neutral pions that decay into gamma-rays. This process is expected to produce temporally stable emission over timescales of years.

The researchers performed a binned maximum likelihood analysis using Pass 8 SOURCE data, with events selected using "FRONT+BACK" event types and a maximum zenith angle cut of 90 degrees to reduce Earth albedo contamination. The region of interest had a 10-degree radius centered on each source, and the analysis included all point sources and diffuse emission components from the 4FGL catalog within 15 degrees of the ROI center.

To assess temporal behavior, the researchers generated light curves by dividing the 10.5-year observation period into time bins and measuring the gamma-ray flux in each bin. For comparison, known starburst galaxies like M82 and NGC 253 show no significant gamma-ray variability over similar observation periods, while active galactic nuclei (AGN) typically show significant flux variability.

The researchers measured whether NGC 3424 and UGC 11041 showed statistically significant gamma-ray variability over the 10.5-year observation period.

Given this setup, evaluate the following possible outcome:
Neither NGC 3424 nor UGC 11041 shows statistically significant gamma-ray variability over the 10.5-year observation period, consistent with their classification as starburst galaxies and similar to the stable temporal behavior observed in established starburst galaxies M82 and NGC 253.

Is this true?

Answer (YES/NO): NO